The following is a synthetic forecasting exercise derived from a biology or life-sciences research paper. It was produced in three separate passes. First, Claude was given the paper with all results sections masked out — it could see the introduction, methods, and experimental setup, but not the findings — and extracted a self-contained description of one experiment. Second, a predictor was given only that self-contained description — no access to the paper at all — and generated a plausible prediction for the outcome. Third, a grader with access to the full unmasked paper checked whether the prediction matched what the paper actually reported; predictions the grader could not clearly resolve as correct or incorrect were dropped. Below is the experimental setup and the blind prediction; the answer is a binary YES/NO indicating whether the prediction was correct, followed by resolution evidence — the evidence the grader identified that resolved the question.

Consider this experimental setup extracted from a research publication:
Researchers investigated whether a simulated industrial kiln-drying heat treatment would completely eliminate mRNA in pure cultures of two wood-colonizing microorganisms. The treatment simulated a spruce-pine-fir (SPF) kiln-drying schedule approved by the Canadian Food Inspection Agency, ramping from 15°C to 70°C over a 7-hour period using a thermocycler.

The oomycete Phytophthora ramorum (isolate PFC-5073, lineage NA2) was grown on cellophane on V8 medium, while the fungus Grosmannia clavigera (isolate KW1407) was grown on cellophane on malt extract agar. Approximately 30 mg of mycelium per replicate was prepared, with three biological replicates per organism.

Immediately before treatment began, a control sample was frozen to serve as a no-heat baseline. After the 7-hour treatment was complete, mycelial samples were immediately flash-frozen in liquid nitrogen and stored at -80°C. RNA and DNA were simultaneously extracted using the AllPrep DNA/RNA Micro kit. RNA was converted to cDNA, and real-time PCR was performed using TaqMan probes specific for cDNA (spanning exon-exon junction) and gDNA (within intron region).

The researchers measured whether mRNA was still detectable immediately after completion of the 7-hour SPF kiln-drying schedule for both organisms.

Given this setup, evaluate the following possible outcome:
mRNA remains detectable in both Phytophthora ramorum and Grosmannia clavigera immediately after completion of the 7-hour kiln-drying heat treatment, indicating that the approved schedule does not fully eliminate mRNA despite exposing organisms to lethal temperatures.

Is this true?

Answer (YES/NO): NO